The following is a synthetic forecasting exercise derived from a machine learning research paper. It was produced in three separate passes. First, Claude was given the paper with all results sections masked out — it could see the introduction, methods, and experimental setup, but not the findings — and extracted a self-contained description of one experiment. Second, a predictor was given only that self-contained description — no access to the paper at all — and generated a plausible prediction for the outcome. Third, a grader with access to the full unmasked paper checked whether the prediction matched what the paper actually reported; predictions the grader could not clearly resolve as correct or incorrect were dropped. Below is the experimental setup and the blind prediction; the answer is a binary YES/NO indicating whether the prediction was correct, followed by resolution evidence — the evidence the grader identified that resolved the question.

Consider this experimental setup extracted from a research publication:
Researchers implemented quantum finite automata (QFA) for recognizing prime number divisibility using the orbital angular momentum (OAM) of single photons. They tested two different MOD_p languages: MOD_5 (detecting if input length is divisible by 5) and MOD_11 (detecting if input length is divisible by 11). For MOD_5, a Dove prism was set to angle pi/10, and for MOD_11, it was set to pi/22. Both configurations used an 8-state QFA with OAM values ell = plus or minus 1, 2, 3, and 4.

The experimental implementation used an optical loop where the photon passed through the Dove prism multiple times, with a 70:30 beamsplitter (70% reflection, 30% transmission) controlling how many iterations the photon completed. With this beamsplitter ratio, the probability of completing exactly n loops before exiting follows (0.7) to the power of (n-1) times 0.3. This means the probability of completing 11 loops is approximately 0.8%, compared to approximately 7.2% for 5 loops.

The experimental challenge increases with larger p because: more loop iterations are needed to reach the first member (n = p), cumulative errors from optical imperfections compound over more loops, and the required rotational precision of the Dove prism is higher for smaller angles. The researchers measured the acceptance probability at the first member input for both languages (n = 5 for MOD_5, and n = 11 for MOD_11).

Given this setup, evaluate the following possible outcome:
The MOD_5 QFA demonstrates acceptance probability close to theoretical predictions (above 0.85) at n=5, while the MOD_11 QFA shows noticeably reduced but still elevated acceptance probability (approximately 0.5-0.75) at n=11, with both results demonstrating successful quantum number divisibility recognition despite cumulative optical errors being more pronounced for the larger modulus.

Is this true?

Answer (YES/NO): NO